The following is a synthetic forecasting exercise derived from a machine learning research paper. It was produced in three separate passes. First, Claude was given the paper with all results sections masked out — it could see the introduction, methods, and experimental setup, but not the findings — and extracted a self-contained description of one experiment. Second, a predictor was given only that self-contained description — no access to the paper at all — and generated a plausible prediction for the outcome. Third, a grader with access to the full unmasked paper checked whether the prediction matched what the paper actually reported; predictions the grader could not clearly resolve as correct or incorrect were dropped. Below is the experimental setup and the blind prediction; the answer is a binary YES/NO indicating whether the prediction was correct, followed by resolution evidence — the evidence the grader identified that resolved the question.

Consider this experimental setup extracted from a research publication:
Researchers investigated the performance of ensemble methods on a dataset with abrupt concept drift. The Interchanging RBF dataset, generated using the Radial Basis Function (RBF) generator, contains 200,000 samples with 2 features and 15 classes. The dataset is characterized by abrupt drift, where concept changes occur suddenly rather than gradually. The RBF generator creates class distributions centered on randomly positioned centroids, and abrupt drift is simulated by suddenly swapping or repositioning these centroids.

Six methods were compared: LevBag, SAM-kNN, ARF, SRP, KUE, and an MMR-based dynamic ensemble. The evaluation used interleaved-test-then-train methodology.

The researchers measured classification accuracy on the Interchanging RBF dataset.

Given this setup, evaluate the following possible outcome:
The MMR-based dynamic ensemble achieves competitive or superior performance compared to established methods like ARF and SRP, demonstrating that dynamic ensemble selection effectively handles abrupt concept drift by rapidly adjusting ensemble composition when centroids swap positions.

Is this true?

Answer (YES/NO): NO